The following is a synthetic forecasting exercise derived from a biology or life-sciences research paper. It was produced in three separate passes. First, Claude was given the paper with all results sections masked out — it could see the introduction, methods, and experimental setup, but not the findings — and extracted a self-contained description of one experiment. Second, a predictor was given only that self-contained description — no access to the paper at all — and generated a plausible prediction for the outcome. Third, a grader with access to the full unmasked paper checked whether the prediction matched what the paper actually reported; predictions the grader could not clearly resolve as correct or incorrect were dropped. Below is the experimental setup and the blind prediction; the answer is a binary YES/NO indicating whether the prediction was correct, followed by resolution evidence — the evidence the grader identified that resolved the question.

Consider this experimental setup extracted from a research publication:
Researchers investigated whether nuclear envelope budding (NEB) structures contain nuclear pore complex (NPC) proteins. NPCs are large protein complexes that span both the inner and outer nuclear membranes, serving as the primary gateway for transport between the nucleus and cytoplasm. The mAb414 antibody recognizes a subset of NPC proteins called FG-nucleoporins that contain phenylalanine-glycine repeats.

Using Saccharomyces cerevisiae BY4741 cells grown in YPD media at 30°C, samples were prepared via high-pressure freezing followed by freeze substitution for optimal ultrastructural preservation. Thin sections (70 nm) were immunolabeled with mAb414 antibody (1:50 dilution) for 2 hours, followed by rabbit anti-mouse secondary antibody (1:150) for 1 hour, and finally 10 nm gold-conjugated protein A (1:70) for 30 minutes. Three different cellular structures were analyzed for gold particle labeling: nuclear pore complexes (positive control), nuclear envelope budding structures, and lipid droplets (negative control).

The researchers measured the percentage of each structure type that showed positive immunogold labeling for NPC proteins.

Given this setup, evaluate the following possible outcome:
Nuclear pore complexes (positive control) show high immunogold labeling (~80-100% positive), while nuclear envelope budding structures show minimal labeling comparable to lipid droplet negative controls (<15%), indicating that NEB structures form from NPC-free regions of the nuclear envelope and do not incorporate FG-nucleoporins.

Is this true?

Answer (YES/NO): NO